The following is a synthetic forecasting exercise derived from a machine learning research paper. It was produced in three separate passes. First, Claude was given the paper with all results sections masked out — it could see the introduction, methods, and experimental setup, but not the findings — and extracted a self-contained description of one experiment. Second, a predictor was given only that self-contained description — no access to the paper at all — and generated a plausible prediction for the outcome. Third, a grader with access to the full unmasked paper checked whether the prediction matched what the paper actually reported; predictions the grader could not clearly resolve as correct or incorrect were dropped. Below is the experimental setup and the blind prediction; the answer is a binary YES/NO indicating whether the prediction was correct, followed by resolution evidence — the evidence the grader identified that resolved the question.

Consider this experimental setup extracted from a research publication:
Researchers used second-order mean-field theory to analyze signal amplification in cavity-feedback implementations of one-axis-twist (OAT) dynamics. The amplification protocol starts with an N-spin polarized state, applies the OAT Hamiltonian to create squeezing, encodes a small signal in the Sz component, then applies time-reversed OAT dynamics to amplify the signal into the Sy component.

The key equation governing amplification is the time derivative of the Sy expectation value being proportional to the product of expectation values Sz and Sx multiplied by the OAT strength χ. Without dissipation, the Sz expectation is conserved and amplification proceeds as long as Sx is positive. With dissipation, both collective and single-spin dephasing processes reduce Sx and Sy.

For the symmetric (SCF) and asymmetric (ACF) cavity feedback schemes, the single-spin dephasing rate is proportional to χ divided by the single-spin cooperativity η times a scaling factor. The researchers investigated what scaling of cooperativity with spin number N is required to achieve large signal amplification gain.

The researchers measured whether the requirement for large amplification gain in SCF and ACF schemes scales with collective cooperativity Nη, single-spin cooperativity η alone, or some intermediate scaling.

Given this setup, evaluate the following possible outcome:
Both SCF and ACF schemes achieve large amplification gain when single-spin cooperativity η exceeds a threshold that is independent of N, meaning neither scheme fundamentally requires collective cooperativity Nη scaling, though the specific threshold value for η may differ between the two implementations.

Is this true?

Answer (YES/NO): NO